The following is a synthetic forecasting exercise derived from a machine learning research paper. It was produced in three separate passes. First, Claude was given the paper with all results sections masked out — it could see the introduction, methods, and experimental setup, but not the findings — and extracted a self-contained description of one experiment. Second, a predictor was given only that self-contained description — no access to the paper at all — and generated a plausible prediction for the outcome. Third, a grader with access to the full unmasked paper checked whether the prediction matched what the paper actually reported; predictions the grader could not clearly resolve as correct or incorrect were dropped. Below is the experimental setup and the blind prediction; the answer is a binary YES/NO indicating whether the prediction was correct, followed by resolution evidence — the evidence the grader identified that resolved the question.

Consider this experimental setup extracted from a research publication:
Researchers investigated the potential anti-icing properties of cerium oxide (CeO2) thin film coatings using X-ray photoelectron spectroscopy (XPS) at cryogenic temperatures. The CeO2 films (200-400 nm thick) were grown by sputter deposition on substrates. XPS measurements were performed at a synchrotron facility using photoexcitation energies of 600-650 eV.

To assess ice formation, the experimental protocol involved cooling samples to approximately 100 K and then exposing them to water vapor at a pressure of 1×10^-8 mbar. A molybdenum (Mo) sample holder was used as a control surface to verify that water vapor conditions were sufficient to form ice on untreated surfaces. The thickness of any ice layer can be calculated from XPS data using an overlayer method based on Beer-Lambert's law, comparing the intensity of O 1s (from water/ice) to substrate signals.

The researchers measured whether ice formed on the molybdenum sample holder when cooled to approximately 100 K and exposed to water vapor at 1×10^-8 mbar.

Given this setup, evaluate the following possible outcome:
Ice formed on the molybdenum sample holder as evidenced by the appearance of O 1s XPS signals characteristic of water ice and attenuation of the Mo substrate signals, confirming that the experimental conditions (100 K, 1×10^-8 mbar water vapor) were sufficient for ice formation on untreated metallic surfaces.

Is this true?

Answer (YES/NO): YES